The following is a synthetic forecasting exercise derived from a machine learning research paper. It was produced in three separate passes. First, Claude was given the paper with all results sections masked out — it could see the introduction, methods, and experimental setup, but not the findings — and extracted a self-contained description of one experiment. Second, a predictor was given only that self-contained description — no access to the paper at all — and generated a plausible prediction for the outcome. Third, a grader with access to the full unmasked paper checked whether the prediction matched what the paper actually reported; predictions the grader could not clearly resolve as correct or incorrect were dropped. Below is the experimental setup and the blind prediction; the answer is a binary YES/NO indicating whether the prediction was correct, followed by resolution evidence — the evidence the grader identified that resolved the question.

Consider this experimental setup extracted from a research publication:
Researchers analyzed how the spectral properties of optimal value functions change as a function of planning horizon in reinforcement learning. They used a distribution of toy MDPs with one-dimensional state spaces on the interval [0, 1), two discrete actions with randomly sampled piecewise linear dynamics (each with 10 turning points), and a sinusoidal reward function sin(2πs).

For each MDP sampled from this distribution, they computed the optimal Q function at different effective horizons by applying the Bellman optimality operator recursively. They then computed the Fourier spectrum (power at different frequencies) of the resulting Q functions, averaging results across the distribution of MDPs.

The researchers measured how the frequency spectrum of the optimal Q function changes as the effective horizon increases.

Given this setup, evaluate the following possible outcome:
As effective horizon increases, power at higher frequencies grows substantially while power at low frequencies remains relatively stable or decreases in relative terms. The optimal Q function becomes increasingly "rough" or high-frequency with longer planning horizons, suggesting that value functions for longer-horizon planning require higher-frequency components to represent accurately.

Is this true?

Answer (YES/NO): YES